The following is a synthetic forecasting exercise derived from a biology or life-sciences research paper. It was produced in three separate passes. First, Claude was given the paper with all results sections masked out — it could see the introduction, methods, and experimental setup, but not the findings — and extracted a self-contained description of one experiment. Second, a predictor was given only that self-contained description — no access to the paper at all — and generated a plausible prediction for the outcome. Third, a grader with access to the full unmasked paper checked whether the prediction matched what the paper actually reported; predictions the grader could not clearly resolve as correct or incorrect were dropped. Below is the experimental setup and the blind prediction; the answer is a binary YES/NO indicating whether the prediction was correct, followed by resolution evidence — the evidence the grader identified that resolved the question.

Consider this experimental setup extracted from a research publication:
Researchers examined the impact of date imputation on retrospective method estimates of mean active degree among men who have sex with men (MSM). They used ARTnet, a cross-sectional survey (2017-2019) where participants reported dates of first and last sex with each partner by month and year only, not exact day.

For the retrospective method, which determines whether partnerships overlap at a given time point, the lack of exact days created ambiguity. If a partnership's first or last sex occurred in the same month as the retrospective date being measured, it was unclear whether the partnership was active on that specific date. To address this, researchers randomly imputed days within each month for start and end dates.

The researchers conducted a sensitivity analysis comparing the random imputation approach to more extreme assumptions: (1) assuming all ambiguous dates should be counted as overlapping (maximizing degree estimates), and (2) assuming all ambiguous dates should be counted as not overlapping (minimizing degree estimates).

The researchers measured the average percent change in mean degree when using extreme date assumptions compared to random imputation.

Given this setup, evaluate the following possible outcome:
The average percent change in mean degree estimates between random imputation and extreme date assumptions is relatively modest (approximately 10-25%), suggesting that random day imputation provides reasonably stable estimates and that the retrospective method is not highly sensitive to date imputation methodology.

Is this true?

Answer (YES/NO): NO